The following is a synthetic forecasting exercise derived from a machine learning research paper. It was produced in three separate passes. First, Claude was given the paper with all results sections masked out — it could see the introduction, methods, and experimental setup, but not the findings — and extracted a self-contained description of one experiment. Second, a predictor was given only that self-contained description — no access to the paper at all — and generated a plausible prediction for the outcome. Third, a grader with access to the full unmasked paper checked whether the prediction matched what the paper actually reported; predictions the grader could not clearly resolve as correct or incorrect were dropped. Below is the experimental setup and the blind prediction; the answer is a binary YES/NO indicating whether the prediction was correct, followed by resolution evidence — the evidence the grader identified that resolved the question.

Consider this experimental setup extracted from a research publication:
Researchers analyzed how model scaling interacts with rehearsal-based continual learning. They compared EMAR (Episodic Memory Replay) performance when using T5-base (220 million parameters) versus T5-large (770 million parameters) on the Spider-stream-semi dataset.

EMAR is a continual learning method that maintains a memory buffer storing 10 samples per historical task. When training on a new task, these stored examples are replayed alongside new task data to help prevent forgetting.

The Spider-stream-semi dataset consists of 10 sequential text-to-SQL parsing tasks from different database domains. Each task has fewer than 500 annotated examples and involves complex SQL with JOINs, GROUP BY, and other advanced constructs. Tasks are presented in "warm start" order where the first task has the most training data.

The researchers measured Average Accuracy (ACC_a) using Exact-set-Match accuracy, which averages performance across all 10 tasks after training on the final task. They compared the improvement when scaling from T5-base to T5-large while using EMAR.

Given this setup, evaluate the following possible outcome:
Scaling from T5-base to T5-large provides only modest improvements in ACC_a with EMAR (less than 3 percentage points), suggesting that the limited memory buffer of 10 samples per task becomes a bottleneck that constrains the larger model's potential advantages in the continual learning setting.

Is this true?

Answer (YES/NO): NO